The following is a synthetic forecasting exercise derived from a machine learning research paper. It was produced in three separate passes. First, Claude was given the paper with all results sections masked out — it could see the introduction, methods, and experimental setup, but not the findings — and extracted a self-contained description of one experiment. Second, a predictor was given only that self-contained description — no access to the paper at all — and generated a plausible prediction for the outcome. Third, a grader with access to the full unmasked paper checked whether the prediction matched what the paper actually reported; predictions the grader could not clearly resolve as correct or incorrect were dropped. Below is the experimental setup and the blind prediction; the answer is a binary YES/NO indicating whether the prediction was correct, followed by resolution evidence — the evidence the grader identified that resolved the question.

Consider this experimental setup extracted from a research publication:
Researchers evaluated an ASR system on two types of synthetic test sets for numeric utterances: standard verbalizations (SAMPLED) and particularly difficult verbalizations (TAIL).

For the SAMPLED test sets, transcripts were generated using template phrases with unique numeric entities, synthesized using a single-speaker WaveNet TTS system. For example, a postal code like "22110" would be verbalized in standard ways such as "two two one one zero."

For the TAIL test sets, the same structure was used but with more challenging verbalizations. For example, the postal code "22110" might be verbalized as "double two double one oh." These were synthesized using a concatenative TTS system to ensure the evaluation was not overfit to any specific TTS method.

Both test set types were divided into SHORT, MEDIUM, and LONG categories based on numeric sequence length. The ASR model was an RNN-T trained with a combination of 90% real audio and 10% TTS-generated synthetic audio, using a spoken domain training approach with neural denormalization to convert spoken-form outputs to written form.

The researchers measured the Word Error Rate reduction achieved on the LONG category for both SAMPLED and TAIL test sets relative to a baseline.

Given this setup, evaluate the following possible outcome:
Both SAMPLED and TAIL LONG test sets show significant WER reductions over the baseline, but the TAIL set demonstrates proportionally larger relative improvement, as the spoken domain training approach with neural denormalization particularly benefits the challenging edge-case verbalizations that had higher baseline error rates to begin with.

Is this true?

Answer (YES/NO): YES